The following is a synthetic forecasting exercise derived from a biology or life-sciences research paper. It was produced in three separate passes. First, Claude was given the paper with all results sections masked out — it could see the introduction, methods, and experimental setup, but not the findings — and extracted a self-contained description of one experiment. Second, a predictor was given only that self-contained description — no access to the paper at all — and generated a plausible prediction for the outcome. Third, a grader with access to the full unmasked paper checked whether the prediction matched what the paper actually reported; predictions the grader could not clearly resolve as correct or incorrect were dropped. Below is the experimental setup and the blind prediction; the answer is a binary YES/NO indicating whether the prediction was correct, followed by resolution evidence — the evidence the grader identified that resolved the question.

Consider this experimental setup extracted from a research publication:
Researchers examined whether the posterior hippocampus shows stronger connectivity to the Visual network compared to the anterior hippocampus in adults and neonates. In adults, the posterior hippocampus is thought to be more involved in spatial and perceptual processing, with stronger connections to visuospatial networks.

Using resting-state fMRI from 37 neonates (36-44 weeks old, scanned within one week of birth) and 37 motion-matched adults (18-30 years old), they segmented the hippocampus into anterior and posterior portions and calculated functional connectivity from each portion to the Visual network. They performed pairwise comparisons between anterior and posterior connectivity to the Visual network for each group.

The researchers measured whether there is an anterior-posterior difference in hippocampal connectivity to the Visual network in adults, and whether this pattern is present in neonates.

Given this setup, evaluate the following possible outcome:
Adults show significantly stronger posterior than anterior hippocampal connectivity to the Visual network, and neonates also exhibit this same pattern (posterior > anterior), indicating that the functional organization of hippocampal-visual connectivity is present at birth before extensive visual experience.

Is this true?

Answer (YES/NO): NO